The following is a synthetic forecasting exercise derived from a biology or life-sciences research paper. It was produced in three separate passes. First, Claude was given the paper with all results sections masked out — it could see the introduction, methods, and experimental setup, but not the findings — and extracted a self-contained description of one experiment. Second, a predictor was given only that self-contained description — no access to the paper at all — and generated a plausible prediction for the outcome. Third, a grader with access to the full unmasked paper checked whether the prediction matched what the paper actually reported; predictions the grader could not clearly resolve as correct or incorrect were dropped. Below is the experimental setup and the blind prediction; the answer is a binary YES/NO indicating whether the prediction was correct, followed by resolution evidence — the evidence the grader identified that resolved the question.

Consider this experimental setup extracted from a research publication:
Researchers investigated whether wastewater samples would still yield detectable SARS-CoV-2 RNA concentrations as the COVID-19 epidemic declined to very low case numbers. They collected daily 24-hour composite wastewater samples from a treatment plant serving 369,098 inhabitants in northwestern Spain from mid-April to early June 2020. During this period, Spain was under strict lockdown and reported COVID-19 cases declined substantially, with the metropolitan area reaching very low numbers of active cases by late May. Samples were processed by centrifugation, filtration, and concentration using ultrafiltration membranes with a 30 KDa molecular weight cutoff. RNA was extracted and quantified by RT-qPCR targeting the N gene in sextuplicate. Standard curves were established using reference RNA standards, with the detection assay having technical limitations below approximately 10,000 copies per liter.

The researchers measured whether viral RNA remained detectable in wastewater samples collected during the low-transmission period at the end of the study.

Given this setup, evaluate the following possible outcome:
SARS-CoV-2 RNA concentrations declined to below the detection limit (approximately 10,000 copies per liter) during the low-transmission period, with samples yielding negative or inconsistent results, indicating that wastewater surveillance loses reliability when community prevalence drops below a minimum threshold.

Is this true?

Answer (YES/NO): NO